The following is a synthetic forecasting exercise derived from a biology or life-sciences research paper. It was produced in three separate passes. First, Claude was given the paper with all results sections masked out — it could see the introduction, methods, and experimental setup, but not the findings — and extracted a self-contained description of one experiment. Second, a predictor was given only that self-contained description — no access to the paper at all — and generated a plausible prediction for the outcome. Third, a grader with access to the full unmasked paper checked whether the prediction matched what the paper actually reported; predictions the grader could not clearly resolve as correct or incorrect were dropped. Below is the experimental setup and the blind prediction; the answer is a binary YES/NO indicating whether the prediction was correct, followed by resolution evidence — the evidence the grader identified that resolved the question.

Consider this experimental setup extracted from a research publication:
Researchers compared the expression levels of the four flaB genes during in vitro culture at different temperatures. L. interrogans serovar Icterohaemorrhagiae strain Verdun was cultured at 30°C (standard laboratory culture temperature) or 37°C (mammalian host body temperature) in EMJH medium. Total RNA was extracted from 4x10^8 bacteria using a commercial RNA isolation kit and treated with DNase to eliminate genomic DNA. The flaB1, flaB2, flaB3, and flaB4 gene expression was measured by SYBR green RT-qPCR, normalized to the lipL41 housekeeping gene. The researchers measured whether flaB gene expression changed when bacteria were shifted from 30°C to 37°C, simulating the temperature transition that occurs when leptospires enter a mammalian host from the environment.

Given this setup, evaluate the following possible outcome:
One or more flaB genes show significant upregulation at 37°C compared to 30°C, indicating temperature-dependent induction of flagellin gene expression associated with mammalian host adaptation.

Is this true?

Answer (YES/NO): NO